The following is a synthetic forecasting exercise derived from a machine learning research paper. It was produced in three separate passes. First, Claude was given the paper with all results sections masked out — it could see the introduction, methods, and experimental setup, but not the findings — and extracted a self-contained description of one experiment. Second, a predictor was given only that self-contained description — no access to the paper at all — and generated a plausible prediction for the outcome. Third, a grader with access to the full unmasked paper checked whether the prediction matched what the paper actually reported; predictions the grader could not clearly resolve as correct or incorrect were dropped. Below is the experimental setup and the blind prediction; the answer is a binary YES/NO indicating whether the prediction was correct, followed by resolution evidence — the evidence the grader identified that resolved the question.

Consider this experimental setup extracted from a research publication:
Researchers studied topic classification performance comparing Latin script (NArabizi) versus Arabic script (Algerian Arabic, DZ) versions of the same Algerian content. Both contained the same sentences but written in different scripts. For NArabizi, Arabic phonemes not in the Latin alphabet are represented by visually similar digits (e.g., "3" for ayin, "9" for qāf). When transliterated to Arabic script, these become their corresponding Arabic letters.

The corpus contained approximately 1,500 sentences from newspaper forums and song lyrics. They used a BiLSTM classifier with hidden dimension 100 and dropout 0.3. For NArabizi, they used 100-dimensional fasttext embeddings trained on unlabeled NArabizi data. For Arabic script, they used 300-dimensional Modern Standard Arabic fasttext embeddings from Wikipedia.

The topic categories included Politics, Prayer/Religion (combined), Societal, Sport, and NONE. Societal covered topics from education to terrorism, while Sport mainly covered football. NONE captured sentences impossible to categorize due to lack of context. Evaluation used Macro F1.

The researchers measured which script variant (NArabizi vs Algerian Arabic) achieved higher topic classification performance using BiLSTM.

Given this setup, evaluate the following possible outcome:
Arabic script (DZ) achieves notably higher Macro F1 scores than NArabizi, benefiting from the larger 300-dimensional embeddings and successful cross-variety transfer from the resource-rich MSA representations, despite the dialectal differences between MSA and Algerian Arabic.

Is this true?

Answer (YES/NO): YES